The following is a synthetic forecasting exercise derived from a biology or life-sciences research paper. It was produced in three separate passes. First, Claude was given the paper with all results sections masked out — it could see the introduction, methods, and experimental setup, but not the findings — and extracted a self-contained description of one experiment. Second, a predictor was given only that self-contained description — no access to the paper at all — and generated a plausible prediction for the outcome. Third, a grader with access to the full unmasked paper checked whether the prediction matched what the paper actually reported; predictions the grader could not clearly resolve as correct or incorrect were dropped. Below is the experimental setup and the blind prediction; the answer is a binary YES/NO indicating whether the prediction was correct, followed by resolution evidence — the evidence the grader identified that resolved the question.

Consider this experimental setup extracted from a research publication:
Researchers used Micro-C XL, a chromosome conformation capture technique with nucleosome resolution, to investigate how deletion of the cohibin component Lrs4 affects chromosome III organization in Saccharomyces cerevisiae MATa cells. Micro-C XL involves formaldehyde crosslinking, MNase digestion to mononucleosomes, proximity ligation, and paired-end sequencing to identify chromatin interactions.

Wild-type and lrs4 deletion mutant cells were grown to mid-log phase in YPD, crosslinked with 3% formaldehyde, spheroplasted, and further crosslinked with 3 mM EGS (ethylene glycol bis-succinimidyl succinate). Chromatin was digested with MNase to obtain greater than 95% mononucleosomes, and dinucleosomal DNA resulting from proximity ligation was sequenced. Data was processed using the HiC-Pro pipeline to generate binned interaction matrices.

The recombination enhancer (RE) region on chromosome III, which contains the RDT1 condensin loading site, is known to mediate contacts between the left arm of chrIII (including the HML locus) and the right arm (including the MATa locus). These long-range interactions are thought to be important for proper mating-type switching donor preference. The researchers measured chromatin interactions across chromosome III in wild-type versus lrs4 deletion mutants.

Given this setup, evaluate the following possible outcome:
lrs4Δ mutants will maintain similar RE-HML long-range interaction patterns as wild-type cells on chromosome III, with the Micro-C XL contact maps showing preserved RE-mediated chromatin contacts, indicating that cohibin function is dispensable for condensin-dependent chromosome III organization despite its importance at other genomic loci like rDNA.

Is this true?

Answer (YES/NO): NO